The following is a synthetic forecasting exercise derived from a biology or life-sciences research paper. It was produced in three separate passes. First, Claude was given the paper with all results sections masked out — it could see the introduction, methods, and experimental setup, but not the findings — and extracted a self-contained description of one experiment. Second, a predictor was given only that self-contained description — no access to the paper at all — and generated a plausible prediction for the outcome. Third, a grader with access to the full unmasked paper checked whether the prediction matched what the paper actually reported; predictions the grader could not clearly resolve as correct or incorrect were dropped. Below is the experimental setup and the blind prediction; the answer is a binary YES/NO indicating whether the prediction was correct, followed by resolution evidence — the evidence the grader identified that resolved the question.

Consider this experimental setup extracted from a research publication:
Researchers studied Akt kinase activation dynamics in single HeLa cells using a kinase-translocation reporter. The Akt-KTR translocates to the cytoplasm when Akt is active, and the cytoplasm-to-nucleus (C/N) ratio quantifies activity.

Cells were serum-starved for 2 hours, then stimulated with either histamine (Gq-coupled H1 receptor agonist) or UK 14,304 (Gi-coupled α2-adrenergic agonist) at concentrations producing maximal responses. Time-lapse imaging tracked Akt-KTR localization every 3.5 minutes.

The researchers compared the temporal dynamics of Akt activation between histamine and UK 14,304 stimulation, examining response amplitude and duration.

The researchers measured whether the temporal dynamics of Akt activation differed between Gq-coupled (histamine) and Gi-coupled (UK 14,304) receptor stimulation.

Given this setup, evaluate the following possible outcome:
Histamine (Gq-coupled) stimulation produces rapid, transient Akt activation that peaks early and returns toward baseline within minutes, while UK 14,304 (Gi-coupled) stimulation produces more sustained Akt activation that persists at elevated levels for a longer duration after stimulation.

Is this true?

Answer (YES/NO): NO